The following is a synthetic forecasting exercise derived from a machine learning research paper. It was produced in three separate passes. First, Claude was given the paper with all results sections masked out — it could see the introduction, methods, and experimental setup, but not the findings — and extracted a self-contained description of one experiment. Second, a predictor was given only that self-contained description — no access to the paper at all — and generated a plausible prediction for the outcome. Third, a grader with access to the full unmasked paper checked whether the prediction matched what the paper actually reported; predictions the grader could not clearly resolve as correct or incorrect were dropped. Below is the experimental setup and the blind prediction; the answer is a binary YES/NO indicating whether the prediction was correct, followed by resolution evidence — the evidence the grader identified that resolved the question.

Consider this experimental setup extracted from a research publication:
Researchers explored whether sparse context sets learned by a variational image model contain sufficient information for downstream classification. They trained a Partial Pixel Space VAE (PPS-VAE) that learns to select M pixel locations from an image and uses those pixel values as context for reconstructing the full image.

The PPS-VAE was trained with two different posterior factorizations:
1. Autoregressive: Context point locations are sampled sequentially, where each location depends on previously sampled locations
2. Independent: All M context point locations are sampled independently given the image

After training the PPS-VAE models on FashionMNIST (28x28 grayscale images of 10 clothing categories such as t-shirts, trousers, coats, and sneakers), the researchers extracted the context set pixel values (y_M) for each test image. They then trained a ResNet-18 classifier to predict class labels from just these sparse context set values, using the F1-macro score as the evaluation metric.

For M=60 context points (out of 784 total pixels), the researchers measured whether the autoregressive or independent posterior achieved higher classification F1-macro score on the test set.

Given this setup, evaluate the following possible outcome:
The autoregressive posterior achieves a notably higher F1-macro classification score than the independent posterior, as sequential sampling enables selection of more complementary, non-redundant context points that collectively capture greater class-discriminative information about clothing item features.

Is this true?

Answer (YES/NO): YES